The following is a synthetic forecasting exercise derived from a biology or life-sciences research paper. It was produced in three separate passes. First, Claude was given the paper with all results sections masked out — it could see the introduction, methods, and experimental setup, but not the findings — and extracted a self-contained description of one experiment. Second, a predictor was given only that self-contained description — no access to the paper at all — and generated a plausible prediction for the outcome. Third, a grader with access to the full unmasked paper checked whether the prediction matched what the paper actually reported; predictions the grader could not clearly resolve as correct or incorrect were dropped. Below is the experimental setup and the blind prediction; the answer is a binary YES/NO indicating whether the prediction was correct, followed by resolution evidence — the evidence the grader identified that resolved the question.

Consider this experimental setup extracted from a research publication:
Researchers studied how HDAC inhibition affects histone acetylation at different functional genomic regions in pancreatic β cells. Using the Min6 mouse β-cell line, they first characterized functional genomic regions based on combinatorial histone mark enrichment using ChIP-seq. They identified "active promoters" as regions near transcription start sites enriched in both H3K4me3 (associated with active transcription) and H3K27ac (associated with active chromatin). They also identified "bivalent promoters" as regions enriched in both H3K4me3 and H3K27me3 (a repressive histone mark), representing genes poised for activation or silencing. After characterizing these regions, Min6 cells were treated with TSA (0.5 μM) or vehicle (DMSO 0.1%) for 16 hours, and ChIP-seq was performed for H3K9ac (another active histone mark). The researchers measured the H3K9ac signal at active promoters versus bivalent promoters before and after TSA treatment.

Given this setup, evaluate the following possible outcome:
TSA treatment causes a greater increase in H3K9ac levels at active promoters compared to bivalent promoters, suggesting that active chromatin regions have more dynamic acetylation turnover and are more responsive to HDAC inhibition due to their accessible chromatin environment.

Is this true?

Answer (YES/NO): NO